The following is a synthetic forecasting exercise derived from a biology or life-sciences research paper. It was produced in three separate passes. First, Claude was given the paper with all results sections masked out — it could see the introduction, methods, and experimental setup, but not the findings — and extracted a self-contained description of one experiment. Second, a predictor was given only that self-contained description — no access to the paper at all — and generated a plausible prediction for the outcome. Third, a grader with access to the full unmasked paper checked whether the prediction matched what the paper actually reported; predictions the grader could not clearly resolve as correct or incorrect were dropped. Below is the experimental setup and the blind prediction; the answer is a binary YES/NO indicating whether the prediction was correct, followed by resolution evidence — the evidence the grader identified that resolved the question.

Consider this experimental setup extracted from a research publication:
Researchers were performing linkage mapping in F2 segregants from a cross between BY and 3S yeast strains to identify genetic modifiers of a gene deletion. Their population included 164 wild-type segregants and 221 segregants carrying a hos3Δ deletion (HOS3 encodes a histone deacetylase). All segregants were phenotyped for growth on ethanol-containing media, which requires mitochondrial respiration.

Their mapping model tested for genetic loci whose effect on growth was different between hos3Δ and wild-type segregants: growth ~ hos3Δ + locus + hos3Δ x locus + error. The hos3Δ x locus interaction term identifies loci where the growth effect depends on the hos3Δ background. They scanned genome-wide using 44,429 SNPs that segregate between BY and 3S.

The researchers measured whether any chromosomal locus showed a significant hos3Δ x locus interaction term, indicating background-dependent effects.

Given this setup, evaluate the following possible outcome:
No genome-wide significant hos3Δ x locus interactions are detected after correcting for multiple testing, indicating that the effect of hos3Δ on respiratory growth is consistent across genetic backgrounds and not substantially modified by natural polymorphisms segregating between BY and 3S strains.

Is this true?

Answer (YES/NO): NO